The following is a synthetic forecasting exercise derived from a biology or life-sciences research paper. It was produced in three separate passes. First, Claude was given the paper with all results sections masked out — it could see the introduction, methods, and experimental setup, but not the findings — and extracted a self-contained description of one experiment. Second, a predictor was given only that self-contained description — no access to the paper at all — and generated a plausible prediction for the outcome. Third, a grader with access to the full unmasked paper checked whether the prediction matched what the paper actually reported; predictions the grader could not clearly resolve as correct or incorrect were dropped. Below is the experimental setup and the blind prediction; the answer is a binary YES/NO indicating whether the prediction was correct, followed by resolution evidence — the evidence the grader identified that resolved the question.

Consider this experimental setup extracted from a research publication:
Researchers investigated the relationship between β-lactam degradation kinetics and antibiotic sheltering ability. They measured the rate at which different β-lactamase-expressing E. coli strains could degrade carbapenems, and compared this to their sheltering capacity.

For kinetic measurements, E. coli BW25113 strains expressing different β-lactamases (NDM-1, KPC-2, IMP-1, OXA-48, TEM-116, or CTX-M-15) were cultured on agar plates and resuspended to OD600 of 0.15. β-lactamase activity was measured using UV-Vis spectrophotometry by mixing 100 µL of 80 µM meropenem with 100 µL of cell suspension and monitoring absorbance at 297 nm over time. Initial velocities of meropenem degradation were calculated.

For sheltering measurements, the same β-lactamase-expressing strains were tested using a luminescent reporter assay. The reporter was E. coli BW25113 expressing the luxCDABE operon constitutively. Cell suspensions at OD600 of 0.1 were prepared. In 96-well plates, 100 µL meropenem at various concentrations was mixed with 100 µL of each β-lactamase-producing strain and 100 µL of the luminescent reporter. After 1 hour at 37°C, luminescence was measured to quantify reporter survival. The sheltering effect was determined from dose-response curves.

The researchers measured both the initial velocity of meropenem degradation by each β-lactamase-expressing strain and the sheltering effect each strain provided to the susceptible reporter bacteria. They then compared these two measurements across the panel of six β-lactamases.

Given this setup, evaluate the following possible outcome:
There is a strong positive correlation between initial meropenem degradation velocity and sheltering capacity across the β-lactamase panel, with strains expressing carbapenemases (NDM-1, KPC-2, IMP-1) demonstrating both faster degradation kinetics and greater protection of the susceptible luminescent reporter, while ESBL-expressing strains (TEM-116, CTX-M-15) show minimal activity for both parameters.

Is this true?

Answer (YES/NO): NO